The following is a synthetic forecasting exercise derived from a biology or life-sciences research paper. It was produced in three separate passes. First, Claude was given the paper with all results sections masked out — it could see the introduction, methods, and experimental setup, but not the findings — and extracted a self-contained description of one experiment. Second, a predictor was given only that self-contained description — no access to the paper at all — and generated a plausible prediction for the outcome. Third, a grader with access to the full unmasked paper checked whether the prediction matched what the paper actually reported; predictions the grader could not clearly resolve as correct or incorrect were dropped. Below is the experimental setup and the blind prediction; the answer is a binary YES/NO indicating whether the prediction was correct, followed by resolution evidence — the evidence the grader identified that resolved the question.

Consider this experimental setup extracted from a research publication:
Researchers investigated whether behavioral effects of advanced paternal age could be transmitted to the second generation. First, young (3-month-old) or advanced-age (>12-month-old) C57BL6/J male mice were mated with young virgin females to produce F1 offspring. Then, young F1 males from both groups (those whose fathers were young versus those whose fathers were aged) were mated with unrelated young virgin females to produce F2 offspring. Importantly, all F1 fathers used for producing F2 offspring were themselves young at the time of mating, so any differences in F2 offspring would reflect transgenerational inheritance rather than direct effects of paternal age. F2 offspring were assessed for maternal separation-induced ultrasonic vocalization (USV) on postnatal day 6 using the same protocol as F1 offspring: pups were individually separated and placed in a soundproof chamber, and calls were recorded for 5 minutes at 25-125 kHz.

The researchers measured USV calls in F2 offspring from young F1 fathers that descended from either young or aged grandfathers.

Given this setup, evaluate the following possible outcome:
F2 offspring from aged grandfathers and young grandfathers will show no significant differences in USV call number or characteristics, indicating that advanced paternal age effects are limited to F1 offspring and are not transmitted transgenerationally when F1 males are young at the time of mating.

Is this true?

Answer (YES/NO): YES